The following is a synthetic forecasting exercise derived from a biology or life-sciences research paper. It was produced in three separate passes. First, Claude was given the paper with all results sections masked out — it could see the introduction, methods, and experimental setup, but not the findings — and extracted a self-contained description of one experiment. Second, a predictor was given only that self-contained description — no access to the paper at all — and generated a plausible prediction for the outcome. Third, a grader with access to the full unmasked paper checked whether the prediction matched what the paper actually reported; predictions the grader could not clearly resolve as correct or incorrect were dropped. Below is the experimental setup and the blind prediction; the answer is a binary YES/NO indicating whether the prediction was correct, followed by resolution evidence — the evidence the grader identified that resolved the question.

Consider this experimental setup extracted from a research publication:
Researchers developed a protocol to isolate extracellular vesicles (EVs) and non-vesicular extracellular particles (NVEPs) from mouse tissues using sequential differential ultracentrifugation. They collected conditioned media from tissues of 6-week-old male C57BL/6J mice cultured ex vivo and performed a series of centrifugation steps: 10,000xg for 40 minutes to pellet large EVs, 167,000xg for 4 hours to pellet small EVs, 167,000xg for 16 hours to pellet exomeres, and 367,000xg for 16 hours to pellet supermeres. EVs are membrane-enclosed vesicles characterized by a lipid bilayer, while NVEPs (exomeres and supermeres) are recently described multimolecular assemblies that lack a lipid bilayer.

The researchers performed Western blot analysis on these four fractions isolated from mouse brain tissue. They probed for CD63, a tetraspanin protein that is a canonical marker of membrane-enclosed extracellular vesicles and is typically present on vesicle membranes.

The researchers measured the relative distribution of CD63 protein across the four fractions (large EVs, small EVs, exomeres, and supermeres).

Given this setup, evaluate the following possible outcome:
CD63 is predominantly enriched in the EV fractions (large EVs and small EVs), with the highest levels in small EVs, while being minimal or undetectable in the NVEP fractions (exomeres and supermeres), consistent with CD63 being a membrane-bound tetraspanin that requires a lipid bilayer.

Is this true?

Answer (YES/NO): NO